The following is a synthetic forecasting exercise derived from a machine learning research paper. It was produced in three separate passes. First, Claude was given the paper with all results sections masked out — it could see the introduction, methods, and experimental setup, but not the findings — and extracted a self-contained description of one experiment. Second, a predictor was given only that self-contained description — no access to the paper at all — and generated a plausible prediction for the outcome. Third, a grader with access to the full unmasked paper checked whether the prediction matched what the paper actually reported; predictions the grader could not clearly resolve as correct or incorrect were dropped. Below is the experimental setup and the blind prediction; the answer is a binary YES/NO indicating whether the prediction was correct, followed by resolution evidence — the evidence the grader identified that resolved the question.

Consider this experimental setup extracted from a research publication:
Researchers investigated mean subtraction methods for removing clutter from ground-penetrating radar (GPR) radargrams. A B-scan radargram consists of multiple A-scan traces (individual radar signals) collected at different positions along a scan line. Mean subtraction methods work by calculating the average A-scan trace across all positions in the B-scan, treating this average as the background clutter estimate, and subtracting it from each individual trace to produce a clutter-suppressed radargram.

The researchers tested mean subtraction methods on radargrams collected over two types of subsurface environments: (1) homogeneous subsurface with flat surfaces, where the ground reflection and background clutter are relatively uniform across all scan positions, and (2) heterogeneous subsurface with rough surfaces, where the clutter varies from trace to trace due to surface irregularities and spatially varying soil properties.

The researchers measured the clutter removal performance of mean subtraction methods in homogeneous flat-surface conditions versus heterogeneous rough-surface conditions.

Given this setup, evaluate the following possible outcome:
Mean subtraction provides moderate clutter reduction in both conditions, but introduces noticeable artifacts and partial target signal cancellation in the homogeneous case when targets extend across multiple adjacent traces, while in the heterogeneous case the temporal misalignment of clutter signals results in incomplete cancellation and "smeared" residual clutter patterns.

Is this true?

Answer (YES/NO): NO